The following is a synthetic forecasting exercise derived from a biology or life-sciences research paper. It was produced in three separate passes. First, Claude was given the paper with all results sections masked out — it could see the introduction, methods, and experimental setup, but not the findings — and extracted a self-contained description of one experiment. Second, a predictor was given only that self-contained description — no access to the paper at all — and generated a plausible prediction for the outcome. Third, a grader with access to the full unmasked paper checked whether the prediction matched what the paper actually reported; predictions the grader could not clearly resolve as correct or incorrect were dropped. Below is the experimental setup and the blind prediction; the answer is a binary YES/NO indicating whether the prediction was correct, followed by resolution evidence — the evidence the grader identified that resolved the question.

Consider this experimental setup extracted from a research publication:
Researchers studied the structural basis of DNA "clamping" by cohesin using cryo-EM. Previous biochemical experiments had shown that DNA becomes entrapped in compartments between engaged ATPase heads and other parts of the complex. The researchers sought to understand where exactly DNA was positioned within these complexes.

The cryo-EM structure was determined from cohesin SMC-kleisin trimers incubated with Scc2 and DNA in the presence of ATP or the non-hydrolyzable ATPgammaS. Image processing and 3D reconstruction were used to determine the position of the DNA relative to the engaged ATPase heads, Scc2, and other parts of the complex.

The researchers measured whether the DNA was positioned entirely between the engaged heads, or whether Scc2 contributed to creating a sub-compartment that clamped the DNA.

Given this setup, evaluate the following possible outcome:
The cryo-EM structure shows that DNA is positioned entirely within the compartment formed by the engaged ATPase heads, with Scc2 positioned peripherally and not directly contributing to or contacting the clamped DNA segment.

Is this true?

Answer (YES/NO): NO